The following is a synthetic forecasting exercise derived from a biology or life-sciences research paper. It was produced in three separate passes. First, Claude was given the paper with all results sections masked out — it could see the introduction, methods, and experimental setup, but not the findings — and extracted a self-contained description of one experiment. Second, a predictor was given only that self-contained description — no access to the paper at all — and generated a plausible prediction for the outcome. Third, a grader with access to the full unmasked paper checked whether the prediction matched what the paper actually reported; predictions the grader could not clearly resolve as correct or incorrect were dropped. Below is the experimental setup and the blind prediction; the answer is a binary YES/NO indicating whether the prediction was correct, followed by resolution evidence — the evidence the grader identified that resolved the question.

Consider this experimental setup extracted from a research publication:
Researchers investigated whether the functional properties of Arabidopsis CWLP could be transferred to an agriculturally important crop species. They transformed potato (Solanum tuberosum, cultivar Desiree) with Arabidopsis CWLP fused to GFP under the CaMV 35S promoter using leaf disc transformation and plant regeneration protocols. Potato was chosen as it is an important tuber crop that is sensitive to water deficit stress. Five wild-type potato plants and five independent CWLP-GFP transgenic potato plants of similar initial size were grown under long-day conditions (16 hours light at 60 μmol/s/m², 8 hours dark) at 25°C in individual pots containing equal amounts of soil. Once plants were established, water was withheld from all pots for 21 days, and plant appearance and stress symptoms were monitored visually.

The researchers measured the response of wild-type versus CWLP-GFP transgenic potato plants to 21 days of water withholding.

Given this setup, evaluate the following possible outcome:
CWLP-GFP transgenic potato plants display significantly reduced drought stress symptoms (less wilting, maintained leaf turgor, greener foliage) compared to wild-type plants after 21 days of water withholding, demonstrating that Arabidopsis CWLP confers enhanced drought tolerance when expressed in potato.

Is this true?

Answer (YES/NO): YES